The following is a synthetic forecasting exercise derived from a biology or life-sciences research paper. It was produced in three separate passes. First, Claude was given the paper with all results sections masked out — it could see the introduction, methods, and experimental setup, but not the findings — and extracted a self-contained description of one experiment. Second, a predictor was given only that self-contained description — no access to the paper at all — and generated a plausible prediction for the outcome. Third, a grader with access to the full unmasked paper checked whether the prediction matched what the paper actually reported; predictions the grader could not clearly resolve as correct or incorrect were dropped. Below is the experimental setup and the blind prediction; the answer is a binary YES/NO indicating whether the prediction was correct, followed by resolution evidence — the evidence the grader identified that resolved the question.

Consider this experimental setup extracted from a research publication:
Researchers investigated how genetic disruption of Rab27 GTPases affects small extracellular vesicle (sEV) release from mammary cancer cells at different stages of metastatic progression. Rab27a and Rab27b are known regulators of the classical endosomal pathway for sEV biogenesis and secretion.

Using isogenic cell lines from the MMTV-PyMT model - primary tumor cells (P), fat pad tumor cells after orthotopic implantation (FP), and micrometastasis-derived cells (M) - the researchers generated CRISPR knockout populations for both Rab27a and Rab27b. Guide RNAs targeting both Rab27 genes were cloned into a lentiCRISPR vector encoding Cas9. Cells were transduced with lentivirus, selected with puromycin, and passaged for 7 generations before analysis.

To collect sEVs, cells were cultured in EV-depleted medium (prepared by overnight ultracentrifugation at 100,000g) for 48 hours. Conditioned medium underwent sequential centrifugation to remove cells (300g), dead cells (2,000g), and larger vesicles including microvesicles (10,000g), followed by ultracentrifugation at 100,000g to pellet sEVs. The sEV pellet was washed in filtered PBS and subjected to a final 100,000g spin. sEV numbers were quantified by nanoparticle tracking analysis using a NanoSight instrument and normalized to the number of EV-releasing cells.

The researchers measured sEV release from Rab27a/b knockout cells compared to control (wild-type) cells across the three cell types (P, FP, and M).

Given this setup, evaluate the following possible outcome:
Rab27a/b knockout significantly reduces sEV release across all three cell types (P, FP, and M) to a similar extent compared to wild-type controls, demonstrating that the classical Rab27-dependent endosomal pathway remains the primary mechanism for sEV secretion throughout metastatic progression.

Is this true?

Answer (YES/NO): NO